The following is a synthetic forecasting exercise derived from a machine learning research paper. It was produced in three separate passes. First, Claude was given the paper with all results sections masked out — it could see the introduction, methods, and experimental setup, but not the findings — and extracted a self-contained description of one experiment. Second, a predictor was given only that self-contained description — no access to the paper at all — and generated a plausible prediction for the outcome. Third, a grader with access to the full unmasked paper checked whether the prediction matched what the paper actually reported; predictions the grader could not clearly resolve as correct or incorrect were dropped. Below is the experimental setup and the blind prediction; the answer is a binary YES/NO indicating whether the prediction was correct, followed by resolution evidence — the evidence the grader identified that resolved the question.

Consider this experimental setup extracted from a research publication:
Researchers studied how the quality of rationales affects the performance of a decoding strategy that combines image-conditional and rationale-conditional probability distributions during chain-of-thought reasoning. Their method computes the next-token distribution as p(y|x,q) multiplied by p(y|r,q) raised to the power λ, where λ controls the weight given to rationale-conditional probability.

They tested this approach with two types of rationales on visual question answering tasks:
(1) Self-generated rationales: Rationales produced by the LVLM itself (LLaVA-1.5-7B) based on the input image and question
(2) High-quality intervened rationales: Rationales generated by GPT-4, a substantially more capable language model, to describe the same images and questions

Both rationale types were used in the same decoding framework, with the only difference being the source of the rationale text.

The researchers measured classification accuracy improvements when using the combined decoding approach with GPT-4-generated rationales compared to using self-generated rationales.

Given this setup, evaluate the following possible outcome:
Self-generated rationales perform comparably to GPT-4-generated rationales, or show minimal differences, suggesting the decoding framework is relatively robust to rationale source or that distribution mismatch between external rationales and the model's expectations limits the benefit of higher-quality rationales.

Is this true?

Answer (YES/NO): NO